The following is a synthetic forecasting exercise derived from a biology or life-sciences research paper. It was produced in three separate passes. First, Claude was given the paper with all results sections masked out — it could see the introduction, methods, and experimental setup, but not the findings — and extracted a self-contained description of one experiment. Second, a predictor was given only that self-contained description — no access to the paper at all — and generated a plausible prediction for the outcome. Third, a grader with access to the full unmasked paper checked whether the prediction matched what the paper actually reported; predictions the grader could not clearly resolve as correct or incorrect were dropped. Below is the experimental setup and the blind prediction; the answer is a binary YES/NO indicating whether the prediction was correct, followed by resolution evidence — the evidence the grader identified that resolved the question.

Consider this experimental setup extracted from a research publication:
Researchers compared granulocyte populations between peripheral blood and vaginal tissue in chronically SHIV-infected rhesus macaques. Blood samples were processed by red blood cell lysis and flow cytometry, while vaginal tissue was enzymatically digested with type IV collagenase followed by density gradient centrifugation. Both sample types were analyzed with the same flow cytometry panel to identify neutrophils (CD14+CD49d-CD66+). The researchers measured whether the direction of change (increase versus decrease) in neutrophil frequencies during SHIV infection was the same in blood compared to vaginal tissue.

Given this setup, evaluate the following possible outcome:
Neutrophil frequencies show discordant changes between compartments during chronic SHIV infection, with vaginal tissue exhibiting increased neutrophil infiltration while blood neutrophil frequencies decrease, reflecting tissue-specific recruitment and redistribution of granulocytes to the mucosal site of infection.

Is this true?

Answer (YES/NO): NO